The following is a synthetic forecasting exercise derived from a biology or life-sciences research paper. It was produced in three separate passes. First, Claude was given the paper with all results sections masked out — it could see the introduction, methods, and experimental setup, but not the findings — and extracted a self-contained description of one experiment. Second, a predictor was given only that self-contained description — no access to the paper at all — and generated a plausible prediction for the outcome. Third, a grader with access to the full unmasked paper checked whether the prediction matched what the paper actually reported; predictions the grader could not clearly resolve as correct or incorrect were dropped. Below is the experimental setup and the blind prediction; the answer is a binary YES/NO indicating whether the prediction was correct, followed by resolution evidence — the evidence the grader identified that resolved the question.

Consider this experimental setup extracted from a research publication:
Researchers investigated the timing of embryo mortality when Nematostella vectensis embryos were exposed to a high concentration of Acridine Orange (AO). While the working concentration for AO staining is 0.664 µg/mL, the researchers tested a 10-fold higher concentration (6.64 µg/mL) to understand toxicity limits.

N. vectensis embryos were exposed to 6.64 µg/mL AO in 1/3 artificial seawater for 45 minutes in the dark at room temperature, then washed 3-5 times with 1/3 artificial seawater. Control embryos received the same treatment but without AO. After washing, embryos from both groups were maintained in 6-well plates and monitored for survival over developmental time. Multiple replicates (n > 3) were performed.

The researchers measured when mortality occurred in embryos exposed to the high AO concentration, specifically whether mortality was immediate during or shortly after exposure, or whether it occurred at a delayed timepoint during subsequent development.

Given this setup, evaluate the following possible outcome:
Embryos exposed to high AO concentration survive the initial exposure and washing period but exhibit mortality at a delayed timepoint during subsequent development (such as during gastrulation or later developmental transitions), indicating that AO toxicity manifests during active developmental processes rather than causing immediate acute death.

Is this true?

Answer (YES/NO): YES